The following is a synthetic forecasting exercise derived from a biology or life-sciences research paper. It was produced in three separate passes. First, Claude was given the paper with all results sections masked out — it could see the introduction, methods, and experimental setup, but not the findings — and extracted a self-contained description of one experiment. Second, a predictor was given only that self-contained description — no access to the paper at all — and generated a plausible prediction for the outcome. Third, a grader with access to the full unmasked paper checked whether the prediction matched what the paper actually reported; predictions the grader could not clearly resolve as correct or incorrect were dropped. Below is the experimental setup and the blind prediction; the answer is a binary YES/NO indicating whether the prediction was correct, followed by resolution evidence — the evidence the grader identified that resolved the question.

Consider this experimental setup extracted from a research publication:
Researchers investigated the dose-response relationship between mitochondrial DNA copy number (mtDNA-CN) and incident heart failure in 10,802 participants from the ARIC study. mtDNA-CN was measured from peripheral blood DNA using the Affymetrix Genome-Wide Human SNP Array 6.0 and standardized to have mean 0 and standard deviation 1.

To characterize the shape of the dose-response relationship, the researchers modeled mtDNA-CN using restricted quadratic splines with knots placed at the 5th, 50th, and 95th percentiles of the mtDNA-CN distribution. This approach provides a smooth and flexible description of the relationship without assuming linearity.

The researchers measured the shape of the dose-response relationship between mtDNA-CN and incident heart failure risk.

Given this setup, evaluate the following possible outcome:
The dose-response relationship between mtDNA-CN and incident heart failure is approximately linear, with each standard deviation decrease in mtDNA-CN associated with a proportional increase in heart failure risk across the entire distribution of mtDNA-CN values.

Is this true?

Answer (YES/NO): YES